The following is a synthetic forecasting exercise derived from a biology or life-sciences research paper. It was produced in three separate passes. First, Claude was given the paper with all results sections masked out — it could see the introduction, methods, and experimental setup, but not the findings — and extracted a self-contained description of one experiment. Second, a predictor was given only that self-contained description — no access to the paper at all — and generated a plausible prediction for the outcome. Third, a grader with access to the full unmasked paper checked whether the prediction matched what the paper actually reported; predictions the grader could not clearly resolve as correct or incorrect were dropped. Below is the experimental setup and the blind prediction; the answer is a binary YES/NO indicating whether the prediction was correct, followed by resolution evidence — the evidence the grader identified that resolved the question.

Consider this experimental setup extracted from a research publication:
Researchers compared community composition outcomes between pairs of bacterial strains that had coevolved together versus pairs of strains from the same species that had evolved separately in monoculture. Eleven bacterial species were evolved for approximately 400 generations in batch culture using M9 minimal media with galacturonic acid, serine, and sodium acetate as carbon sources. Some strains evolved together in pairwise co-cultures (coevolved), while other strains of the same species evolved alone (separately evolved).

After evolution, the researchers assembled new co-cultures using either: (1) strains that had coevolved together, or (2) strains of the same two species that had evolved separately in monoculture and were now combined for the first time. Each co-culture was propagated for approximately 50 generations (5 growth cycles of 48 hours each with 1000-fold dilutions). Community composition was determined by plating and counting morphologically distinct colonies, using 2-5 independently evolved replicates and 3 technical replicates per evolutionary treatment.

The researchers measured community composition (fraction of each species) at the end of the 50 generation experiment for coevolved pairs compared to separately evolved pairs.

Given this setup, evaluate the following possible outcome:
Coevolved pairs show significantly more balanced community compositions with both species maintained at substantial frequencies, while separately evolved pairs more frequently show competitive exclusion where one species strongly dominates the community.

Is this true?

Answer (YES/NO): NO